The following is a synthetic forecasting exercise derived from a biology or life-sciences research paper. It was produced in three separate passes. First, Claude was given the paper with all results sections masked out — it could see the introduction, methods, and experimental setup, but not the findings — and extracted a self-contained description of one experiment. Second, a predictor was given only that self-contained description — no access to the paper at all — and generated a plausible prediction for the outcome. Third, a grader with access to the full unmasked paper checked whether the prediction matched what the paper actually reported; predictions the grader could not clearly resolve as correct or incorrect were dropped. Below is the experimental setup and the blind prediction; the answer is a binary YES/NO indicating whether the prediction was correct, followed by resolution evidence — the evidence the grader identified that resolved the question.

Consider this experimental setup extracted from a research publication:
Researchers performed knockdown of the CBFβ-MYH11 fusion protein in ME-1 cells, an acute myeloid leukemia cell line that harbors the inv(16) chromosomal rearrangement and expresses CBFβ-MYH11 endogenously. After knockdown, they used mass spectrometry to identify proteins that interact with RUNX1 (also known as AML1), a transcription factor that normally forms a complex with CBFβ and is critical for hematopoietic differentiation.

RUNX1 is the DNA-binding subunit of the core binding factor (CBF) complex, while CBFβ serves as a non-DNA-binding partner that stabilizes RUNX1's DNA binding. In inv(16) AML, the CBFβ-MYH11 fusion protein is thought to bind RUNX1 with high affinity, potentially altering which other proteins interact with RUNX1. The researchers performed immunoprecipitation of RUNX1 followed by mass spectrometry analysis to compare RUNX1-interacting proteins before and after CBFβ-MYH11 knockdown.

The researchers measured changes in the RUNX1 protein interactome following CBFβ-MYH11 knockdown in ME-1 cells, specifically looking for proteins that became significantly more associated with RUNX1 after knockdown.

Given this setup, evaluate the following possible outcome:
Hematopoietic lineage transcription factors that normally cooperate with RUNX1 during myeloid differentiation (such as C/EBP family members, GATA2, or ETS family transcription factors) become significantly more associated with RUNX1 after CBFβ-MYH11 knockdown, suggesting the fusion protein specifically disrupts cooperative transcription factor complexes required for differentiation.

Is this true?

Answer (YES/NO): YES